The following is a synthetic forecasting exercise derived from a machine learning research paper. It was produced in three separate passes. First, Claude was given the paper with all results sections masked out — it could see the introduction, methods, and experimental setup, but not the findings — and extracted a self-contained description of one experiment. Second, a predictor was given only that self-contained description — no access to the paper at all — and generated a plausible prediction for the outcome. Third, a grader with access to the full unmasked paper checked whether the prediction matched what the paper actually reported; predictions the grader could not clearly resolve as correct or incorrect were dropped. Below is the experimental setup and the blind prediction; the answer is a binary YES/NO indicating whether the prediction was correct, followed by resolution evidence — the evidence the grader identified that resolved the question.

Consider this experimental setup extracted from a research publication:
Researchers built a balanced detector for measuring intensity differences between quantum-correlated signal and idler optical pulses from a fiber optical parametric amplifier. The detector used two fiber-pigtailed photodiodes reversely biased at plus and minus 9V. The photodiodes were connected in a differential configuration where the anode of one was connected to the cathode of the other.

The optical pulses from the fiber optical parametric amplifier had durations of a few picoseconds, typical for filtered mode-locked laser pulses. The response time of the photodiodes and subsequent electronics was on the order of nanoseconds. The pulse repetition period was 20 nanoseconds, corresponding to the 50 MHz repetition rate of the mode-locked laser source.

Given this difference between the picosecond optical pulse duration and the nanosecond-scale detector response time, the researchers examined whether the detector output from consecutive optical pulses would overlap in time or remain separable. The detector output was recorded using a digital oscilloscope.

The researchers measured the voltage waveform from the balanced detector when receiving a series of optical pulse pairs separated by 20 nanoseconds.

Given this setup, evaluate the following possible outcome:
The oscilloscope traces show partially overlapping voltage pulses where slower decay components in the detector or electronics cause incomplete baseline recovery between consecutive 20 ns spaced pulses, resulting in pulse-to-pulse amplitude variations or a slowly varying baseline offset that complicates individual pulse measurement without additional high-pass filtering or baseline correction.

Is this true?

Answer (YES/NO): NO